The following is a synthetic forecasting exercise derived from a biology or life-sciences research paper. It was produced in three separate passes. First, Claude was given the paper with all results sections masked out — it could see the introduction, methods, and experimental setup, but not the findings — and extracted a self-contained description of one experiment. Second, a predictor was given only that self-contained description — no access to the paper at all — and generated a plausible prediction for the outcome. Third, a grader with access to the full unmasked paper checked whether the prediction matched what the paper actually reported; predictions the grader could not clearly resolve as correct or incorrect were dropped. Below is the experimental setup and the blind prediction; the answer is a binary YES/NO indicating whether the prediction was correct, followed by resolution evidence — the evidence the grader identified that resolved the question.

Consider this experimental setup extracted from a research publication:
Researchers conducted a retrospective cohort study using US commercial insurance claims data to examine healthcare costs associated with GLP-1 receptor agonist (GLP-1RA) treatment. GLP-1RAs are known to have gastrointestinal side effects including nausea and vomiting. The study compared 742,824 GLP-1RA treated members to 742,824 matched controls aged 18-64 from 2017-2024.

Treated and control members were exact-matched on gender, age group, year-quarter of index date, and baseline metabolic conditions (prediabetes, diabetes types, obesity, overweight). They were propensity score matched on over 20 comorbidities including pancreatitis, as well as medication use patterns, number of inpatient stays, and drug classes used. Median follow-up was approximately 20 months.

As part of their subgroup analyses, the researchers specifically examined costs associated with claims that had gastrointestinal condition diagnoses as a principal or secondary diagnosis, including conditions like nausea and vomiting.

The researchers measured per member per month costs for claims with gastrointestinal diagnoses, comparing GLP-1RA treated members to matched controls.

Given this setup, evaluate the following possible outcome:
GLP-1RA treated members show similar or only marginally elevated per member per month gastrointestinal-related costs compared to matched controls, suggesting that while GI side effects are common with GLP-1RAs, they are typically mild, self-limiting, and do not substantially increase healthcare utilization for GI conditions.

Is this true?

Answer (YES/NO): NO